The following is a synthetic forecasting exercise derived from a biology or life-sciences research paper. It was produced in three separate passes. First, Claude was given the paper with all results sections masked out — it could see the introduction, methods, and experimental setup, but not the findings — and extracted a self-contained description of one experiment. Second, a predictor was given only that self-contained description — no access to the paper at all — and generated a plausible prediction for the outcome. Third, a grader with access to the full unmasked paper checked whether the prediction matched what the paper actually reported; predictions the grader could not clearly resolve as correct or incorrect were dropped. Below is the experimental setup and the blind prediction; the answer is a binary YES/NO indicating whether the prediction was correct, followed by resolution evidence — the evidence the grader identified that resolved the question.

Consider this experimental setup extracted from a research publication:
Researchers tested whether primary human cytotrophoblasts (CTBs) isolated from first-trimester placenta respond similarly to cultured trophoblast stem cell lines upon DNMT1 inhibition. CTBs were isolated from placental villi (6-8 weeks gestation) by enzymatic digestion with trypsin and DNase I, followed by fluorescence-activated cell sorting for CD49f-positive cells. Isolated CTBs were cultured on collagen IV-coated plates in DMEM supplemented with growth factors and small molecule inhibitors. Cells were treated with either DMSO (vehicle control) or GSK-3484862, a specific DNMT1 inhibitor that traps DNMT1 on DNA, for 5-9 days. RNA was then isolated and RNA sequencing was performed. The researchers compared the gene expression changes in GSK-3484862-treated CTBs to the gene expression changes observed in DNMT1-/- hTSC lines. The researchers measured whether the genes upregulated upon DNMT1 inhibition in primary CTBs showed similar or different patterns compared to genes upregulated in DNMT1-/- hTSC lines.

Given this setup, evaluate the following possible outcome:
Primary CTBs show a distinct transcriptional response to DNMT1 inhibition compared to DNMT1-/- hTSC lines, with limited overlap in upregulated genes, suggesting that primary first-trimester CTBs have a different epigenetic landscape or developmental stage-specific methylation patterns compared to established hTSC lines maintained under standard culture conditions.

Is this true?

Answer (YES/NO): NO